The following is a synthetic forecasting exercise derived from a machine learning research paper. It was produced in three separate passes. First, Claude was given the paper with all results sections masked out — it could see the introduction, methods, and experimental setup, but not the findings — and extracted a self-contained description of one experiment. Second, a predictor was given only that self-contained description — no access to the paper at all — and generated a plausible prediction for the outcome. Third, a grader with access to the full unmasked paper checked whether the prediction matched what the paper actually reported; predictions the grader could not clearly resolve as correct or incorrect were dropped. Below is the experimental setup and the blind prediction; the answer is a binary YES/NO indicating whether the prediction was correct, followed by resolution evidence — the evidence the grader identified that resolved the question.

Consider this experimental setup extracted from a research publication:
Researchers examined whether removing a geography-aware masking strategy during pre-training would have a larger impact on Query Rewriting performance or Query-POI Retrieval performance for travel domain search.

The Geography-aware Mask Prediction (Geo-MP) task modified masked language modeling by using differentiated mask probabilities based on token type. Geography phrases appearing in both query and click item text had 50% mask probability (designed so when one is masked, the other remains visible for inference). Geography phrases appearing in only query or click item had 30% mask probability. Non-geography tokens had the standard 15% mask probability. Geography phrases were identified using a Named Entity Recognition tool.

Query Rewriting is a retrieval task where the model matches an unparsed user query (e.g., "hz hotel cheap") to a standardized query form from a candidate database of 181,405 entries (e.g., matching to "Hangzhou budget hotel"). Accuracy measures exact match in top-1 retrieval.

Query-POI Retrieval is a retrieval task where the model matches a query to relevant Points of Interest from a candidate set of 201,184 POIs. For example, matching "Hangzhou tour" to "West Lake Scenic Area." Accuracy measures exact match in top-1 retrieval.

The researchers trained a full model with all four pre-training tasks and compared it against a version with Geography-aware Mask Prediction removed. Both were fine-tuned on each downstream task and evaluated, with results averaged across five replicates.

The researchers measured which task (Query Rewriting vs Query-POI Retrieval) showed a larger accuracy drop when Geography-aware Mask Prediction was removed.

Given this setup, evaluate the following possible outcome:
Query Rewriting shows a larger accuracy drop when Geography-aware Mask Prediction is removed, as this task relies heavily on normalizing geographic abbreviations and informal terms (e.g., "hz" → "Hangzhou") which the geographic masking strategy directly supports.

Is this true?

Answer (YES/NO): YES